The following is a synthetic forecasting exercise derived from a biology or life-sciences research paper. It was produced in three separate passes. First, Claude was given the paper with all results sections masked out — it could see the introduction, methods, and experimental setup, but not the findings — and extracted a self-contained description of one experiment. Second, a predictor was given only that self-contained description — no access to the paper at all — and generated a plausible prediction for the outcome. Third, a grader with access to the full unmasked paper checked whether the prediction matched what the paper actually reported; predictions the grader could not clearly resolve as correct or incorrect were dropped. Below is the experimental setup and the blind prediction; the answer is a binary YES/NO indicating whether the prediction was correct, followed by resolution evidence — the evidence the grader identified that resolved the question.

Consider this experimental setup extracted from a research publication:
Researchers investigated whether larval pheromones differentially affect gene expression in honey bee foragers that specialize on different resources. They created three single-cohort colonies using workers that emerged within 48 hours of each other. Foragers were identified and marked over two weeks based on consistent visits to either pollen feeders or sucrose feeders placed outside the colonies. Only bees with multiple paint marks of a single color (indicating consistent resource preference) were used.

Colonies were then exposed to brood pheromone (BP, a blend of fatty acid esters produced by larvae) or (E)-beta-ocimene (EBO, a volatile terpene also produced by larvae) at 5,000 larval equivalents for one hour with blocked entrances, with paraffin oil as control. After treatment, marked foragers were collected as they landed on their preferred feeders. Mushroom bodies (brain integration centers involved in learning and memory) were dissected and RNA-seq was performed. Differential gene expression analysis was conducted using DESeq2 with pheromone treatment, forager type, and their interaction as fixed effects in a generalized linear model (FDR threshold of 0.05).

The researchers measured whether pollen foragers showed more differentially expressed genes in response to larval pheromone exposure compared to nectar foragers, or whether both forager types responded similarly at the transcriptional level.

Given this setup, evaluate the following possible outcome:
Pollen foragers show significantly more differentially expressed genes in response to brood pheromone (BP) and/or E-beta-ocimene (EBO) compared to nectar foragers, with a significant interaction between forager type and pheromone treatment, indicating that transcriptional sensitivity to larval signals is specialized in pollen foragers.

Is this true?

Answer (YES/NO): NO